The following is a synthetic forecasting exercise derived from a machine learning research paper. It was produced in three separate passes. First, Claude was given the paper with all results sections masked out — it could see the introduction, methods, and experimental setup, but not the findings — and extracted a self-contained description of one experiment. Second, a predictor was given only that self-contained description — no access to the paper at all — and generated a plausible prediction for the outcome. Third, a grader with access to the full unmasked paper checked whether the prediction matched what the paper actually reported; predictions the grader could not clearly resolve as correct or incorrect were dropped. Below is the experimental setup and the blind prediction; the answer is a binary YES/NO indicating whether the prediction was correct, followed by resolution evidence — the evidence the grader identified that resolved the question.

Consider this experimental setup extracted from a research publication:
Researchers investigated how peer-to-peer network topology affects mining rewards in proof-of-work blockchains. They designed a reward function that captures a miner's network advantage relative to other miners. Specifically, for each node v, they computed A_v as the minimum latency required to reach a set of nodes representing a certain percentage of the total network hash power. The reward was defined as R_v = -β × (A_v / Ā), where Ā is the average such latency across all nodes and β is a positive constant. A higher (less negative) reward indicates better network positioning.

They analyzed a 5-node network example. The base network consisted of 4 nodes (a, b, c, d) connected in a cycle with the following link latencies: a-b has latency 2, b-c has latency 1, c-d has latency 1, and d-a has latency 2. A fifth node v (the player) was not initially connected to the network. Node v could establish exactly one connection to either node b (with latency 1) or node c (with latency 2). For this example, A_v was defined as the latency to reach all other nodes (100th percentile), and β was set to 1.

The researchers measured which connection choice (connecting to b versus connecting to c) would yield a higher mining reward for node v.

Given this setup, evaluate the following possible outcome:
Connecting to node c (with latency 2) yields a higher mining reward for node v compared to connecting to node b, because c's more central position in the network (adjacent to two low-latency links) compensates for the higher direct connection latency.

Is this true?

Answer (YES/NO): YES